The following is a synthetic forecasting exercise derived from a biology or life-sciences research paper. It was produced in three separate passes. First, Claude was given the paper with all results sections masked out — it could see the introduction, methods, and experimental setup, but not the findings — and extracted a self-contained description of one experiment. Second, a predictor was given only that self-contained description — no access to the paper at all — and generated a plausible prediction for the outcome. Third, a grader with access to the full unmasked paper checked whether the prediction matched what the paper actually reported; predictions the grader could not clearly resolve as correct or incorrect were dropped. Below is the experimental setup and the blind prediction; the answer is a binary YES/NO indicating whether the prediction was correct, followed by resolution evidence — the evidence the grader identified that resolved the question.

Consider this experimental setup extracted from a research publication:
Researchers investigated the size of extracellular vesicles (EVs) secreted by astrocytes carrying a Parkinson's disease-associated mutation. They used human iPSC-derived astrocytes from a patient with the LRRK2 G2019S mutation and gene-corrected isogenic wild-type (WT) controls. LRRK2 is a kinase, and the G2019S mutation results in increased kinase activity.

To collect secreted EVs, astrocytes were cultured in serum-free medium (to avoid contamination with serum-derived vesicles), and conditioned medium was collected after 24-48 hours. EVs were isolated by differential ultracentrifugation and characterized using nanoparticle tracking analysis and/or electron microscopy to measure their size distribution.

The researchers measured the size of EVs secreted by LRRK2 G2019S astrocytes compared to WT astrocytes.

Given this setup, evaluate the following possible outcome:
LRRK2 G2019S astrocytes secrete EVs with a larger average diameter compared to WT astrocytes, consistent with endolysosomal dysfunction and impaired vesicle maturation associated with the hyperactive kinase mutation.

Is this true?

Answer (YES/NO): NO